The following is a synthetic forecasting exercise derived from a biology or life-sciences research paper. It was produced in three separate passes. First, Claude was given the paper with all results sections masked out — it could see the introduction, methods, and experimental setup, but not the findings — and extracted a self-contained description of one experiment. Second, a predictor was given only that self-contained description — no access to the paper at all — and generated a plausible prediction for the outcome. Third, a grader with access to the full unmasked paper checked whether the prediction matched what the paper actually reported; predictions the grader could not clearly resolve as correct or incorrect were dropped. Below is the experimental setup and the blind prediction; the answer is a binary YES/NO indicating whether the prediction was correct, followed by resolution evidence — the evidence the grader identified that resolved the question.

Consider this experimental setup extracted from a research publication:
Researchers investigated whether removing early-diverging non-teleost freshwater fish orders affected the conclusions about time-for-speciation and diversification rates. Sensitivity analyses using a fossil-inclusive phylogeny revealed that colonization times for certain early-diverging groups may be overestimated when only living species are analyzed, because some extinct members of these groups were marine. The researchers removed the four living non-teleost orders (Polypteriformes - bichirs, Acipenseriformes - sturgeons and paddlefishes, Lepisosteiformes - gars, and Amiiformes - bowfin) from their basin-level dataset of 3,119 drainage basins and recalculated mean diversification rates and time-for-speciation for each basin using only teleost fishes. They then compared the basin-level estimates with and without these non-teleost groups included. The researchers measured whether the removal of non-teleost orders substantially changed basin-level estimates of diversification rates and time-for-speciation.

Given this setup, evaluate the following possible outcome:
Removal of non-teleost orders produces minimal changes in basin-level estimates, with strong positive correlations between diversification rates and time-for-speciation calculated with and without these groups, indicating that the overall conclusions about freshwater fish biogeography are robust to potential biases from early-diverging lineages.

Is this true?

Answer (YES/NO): YES